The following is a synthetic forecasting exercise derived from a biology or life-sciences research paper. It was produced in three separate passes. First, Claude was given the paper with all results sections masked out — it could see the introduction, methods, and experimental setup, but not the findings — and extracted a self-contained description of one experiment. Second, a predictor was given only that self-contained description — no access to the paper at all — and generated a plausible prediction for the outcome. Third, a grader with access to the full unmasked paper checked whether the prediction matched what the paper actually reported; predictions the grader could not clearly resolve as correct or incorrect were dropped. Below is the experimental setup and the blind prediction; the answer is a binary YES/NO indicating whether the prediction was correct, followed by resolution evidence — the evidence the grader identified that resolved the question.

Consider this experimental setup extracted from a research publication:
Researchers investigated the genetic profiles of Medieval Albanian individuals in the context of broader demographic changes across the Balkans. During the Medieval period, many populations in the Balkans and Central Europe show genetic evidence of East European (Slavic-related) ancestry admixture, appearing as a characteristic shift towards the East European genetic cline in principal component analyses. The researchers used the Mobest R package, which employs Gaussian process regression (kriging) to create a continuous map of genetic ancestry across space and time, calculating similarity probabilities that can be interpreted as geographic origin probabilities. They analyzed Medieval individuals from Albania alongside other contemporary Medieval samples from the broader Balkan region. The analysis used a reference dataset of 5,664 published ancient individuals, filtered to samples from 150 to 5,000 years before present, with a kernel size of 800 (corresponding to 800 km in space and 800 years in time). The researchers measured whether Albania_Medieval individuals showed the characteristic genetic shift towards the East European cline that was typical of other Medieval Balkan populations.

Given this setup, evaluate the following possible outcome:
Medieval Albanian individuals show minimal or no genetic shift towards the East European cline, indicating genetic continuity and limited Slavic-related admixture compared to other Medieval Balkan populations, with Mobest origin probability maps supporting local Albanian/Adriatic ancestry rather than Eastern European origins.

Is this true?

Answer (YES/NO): YES